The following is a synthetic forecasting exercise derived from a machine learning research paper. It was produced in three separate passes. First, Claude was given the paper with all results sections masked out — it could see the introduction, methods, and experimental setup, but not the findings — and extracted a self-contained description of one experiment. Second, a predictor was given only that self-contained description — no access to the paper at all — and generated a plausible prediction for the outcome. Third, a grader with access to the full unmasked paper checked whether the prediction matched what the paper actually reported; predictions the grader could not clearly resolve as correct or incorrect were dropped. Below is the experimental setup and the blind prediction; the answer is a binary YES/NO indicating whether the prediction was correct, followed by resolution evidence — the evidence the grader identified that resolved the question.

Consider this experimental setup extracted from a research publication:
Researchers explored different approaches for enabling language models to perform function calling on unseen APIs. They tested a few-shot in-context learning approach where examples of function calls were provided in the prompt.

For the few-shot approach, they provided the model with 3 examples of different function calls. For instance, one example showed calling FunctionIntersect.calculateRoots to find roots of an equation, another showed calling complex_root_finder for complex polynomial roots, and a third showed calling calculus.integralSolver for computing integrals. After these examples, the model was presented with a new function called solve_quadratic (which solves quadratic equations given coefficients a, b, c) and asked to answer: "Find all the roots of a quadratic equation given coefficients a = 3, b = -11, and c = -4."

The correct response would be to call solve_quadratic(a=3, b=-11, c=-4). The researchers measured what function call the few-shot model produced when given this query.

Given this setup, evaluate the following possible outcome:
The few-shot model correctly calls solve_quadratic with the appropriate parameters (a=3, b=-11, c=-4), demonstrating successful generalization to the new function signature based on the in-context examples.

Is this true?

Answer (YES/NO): NO